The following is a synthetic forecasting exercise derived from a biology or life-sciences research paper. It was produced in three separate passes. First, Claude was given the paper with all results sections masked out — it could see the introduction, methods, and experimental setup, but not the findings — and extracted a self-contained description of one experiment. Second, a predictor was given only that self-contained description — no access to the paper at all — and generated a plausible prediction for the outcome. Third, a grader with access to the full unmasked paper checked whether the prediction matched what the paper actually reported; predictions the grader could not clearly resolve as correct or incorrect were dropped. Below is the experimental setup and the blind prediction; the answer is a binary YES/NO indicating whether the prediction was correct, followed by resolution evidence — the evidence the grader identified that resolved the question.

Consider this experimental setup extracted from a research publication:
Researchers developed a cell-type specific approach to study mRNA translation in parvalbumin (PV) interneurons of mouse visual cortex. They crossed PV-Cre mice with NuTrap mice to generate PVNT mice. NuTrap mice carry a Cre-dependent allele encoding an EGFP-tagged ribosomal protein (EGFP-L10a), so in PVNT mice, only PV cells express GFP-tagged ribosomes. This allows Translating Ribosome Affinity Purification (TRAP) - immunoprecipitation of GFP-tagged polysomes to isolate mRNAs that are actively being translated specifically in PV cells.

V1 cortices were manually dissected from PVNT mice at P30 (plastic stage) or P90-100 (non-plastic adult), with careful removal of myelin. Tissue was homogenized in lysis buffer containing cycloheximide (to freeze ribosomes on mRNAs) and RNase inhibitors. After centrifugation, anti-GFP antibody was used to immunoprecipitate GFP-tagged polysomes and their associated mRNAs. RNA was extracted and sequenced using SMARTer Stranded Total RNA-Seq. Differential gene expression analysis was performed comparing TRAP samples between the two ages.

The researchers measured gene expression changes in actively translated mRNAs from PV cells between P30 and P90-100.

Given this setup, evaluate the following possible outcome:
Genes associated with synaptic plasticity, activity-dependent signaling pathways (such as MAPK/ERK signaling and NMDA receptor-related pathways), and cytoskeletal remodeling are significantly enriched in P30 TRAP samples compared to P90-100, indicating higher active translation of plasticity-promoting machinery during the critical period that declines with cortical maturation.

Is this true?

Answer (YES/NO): NO